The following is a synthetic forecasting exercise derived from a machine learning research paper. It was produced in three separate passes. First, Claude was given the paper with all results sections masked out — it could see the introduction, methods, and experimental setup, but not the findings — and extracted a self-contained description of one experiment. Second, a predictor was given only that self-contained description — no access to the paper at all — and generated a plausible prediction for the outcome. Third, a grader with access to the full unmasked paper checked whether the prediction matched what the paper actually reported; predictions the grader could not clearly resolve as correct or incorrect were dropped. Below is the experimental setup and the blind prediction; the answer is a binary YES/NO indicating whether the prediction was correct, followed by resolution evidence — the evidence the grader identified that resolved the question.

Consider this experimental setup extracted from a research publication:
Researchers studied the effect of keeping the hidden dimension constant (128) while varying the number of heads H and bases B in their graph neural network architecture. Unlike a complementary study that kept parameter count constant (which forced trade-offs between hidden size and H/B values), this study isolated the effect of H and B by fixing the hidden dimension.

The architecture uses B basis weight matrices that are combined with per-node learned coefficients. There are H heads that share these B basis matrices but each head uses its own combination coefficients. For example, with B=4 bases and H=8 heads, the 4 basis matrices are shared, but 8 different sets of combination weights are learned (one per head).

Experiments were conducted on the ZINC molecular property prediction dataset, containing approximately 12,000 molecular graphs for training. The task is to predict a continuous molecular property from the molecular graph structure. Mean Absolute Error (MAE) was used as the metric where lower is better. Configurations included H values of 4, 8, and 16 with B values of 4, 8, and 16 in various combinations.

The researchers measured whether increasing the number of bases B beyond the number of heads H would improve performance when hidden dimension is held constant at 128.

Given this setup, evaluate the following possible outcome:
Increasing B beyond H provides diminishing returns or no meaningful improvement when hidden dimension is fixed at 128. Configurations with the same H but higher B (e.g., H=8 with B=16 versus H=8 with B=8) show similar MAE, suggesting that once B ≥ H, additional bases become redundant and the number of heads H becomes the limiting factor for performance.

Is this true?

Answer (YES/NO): YES